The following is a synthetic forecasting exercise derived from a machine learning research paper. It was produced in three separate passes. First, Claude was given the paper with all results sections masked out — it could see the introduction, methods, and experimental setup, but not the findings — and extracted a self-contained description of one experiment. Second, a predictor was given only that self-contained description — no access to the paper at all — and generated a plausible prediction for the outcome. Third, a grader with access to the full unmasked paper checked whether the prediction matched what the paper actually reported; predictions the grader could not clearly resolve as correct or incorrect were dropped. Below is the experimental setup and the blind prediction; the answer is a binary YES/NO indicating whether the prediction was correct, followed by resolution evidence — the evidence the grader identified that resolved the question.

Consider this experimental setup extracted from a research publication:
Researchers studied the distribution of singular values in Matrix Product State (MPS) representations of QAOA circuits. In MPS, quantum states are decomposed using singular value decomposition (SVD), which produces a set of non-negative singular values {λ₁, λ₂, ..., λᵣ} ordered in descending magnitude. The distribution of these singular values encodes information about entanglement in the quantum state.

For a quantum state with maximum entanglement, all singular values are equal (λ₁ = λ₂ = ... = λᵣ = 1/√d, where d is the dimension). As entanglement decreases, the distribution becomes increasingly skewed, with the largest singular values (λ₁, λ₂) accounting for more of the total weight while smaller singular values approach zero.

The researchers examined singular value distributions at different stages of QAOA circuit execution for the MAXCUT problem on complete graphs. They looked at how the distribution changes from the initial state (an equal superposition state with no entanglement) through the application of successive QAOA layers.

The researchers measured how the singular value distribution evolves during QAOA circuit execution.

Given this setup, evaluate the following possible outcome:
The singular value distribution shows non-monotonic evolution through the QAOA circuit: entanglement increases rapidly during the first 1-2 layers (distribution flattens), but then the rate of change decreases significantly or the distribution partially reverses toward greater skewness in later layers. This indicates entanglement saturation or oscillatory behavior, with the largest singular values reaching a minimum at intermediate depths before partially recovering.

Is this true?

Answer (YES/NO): NO